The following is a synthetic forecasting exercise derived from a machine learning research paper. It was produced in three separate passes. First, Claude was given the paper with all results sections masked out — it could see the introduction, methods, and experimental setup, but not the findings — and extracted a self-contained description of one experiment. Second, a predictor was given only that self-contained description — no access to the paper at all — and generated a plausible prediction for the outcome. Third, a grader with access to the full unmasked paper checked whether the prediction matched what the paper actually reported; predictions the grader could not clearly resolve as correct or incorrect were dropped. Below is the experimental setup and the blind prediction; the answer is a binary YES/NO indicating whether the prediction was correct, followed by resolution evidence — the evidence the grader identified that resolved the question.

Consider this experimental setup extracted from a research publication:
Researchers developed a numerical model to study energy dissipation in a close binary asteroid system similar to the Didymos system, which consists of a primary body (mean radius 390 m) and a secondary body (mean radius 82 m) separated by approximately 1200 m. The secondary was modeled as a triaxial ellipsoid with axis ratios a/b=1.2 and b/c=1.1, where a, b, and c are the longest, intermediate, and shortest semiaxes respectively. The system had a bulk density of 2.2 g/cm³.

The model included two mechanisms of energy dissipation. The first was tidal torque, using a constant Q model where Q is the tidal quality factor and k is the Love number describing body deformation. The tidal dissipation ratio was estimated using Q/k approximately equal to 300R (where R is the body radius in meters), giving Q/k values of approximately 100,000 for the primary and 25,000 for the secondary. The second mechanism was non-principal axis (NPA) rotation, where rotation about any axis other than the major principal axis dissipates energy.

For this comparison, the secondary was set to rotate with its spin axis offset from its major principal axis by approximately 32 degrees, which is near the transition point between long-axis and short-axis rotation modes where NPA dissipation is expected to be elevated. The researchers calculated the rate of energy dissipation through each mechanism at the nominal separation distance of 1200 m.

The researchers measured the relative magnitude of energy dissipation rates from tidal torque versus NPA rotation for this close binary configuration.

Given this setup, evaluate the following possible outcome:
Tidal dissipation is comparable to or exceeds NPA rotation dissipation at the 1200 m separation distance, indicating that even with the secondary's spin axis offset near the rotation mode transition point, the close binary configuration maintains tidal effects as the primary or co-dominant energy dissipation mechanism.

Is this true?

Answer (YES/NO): YES